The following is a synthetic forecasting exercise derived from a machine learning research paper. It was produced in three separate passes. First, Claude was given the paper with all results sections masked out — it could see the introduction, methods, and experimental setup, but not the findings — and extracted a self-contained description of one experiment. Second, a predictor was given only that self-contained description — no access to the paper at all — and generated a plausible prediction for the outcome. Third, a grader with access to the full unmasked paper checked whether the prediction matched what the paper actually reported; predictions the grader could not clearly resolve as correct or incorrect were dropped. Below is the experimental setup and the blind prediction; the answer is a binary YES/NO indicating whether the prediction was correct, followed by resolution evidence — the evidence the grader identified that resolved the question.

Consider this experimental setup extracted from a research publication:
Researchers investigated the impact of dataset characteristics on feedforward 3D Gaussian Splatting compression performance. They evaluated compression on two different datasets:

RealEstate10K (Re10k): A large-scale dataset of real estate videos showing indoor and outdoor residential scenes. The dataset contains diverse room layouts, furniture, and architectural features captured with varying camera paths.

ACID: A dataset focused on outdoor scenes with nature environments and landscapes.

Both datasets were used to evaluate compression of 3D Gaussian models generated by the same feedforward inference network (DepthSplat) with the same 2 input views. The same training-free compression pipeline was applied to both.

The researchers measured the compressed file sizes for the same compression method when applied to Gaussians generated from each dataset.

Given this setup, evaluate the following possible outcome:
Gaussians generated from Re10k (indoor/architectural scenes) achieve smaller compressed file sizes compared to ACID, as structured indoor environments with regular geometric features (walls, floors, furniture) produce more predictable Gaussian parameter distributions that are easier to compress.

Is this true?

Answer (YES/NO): YES